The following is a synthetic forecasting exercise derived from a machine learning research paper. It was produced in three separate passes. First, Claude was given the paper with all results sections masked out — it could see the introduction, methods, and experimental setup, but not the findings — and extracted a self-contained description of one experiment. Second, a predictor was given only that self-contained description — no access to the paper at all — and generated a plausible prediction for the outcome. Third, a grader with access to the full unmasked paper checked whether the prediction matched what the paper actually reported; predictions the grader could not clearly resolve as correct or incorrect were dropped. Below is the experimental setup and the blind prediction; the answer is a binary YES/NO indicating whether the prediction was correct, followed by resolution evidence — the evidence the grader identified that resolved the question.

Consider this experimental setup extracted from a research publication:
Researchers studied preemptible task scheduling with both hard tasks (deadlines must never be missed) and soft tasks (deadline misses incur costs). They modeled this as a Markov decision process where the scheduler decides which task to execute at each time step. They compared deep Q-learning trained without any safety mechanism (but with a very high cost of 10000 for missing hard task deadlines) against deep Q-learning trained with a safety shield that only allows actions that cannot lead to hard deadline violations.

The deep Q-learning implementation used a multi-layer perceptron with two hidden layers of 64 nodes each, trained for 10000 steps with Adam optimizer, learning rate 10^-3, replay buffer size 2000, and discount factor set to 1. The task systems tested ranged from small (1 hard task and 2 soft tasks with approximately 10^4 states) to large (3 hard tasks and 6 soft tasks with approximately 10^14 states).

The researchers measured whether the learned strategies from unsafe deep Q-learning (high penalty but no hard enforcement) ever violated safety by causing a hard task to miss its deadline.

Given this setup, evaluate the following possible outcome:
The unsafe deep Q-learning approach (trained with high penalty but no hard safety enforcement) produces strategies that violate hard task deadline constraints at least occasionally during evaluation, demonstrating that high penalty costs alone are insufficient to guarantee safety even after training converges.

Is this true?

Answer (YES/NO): YES